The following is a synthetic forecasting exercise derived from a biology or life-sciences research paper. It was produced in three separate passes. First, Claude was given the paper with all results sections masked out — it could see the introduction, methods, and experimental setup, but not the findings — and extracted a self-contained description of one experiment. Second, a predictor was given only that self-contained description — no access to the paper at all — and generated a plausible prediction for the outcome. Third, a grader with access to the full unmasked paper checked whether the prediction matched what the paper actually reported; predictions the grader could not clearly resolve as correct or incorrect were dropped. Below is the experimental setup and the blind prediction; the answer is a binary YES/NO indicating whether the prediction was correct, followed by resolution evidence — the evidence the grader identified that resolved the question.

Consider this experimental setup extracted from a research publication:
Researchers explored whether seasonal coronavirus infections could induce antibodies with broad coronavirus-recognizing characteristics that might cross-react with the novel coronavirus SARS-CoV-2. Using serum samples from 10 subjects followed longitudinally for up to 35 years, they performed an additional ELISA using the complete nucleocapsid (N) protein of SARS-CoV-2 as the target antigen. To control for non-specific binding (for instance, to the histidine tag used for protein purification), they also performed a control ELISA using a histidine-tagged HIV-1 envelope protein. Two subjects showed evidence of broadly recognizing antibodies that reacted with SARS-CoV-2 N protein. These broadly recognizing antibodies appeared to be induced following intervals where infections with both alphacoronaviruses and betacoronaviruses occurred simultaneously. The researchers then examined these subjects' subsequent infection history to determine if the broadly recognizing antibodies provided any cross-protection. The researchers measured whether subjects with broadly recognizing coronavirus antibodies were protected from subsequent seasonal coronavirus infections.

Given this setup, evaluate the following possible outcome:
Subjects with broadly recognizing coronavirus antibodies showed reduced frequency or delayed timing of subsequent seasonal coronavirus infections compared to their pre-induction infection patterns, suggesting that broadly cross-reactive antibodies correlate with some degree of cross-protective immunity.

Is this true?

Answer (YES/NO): NO